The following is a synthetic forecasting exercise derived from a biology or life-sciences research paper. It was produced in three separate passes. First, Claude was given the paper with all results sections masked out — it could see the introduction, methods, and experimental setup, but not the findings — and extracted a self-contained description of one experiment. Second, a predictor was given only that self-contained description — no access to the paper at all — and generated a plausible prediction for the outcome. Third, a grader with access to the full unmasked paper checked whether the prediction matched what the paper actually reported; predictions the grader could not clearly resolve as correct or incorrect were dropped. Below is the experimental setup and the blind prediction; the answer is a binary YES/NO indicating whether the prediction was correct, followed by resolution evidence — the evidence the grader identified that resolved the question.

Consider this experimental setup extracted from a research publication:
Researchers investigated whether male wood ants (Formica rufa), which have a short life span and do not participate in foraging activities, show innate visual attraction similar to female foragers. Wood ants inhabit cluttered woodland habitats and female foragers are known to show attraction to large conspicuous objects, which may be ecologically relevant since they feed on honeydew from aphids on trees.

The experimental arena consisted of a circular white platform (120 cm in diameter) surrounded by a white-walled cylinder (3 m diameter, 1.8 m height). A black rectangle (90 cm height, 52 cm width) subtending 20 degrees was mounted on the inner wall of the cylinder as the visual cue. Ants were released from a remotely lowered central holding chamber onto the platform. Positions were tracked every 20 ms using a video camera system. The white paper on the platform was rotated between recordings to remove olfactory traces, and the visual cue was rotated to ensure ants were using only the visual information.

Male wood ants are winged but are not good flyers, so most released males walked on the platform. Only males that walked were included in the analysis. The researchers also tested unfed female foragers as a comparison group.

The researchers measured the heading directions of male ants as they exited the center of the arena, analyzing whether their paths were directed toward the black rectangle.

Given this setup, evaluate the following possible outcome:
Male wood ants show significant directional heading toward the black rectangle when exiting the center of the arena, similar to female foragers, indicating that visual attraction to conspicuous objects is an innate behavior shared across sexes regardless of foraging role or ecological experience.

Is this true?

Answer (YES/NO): YES